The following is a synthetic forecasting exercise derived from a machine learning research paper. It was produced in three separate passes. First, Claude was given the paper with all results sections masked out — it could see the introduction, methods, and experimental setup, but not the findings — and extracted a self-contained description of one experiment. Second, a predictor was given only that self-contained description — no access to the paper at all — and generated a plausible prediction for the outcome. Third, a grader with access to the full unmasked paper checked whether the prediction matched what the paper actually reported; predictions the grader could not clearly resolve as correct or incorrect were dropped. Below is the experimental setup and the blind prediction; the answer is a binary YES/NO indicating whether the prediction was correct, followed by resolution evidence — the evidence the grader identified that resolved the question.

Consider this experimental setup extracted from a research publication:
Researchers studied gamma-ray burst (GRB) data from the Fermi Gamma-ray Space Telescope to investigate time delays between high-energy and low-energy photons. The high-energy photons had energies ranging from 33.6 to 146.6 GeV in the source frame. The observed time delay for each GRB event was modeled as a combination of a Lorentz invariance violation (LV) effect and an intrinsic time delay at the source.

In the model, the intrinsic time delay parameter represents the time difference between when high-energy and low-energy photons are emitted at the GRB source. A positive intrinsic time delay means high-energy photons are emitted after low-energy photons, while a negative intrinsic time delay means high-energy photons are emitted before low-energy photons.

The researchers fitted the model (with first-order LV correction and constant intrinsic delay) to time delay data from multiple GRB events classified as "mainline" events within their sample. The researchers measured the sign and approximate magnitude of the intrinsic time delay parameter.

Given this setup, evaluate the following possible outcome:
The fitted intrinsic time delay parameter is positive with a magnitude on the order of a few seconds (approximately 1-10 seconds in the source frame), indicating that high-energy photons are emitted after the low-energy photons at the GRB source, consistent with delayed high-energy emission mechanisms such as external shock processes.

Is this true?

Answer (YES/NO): NO